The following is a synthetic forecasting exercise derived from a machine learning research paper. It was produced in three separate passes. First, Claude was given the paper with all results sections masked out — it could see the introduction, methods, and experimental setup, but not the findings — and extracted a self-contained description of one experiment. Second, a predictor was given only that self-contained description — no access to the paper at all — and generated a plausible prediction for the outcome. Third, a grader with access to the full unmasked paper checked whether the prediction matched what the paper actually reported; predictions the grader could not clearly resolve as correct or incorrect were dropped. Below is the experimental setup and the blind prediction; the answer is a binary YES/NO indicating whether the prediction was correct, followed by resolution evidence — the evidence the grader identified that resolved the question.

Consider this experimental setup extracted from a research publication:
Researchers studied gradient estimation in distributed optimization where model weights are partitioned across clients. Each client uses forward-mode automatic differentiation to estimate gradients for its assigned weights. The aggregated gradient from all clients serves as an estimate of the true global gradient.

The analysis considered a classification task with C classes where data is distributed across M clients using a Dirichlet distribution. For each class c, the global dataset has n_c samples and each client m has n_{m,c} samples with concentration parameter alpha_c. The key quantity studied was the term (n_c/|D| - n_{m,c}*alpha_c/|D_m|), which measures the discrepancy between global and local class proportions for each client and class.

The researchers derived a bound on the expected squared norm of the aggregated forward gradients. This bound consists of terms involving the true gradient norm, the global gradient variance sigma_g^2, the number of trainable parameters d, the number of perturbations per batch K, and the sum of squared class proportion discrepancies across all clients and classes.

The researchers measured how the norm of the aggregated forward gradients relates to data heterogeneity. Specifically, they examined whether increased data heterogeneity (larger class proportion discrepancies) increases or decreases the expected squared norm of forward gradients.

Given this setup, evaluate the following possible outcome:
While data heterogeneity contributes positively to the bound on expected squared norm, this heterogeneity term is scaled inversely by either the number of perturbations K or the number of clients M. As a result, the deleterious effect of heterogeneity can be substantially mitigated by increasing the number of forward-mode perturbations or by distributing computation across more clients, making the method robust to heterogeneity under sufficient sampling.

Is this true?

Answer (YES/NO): NO